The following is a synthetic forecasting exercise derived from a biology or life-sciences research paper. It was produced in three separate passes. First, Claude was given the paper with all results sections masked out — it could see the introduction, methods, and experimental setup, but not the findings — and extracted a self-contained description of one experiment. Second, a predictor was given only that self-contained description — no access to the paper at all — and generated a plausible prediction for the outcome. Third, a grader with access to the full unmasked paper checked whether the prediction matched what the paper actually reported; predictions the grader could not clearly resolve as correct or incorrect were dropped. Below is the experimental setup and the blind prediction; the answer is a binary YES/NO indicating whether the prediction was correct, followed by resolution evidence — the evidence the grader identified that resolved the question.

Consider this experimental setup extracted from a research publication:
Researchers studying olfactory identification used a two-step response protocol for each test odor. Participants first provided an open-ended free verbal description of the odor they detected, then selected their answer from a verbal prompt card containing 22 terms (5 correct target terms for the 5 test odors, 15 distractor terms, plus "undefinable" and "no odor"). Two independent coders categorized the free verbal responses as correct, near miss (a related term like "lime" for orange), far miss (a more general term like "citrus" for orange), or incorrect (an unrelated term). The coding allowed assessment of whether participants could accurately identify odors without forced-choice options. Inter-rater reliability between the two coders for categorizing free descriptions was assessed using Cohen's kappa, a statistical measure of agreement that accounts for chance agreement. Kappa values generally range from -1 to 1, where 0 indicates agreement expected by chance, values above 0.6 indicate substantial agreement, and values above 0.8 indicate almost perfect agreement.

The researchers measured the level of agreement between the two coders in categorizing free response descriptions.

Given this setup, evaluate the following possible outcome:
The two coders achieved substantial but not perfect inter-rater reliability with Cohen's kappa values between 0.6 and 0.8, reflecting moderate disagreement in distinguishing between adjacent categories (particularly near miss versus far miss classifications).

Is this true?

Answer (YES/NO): NO